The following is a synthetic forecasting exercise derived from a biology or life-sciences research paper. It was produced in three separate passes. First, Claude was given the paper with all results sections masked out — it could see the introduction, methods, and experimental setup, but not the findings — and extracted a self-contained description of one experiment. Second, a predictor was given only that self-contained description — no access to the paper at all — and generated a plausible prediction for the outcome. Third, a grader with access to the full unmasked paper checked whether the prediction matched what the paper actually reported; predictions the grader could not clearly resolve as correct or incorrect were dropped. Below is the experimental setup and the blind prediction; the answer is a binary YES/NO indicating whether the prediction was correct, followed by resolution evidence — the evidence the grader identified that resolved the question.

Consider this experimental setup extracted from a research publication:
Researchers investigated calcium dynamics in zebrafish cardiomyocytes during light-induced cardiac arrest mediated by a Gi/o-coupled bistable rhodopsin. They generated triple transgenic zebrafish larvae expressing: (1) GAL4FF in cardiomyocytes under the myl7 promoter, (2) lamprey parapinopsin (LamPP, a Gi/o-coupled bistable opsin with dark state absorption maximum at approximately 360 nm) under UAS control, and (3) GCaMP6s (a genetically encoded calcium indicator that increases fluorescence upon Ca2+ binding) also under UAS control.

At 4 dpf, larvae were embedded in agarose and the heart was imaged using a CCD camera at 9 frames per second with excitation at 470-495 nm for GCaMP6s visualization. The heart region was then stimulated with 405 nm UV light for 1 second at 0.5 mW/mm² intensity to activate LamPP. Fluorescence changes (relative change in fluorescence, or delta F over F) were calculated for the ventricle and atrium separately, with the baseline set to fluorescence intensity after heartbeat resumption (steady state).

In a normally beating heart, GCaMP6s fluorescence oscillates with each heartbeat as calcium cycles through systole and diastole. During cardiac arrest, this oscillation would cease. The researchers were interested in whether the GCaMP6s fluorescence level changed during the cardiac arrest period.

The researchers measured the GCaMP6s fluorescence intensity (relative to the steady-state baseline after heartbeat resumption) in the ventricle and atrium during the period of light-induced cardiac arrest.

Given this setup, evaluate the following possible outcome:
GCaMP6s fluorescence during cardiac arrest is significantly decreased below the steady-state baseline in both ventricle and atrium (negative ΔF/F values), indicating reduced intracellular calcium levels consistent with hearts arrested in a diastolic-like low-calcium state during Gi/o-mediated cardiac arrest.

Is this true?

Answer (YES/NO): YES